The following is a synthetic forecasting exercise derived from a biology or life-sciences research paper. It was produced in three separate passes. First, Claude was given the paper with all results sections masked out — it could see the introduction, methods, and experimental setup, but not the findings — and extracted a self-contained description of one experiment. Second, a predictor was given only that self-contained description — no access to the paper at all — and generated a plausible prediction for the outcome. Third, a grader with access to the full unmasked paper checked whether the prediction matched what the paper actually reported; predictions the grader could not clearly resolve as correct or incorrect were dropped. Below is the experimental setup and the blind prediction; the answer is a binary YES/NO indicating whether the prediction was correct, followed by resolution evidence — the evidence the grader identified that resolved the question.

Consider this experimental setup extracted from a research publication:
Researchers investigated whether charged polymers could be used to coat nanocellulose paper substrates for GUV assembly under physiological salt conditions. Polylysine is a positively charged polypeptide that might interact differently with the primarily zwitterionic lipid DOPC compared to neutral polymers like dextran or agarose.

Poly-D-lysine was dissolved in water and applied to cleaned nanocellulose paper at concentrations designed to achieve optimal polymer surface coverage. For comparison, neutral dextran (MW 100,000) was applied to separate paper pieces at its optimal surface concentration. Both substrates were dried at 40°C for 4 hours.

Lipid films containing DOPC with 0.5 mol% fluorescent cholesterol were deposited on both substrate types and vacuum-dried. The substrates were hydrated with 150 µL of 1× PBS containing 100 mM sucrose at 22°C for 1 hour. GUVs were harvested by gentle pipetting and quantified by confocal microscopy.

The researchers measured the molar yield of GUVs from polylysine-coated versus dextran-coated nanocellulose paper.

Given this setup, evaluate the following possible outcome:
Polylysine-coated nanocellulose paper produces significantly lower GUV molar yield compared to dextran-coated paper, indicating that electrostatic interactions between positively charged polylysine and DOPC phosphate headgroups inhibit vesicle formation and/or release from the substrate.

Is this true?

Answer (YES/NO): NO